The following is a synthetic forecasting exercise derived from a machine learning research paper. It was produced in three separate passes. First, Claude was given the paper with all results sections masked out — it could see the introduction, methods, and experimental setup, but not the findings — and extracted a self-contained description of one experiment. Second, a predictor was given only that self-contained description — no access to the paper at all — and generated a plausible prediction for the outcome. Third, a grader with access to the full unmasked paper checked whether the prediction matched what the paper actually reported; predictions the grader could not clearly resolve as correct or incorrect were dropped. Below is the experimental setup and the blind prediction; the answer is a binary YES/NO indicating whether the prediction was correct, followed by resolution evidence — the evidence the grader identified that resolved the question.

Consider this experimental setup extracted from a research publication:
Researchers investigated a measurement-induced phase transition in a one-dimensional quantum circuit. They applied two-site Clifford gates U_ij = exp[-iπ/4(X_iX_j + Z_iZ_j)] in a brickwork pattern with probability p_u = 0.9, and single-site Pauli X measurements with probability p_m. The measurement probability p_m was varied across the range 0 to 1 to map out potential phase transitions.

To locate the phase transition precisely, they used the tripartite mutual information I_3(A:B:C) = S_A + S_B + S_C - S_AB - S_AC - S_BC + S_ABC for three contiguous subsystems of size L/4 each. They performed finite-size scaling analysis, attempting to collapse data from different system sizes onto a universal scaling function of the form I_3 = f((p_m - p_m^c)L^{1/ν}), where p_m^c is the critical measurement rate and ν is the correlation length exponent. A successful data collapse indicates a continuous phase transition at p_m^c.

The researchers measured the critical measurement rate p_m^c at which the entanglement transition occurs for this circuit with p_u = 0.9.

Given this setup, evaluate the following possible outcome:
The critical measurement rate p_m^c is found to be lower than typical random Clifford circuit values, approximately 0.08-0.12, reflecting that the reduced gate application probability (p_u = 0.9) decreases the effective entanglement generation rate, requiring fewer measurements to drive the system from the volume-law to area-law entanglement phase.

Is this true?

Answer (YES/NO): NO